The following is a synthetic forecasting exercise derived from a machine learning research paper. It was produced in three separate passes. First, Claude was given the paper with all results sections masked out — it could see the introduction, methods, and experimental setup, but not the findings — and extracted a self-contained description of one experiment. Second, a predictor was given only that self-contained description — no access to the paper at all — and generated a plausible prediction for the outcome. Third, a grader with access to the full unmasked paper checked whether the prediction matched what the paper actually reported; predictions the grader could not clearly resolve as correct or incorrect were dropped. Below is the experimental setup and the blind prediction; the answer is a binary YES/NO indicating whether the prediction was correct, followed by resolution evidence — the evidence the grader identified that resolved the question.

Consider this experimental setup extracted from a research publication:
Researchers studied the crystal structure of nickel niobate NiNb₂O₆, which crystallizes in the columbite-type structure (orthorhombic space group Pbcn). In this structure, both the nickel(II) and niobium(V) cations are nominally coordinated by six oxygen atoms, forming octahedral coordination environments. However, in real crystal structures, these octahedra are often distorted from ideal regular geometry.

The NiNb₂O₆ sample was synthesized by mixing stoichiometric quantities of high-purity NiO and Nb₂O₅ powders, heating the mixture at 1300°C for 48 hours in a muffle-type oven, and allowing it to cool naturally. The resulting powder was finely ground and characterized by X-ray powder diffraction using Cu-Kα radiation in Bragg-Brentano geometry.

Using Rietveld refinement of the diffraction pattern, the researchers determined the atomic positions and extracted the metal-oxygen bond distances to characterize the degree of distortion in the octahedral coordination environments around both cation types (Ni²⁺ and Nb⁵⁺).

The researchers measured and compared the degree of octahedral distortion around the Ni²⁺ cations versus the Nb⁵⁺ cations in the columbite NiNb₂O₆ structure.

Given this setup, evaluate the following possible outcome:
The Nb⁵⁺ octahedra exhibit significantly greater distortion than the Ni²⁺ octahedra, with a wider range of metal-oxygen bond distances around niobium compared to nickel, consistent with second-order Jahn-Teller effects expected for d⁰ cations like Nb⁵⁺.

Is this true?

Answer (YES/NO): YES